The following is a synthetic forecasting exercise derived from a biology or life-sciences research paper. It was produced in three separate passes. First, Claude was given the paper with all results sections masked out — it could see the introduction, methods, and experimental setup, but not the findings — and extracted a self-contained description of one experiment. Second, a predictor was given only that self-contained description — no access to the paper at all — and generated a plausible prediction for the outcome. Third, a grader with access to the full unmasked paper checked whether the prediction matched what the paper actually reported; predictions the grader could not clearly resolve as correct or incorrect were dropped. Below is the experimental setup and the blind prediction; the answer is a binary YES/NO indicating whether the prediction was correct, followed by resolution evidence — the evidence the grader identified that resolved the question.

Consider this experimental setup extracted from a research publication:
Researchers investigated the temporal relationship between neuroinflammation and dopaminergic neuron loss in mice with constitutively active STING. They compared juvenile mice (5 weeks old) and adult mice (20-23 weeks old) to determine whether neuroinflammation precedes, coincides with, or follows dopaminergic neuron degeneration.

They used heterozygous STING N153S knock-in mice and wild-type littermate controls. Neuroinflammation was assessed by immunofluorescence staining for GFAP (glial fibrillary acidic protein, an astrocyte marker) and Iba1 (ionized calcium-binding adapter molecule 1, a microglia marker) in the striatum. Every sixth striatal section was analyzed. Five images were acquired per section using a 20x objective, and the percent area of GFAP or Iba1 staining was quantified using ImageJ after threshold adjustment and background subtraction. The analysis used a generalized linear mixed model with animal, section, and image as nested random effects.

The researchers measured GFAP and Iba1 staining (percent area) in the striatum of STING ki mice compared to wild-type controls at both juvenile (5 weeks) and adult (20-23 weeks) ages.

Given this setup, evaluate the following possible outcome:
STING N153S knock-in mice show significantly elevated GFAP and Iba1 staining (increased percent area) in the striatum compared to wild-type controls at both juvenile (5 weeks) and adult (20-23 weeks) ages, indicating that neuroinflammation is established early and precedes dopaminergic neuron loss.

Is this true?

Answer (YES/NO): YES